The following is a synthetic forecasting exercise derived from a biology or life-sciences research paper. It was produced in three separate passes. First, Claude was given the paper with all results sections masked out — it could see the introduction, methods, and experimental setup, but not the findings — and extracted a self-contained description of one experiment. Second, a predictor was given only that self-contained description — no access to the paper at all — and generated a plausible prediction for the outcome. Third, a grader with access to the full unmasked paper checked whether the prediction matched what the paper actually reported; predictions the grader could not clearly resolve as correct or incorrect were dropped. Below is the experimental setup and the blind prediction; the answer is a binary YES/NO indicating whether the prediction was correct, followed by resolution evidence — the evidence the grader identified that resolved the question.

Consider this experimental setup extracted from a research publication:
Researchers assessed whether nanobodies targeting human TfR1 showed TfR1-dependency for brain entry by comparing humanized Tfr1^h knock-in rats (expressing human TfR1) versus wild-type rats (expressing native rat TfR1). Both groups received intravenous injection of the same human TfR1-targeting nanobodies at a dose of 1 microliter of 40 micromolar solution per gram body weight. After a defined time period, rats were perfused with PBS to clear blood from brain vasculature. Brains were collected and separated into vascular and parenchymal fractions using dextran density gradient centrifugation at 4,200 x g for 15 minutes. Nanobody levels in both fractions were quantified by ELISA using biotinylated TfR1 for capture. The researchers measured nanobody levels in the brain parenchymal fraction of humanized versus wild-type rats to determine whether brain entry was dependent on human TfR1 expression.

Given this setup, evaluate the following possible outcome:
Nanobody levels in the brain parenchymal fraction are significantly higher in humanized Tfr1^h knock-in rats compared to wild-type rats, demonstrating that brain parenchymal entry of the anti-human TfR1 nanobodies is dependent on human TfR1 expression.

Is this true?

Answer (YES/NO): YES